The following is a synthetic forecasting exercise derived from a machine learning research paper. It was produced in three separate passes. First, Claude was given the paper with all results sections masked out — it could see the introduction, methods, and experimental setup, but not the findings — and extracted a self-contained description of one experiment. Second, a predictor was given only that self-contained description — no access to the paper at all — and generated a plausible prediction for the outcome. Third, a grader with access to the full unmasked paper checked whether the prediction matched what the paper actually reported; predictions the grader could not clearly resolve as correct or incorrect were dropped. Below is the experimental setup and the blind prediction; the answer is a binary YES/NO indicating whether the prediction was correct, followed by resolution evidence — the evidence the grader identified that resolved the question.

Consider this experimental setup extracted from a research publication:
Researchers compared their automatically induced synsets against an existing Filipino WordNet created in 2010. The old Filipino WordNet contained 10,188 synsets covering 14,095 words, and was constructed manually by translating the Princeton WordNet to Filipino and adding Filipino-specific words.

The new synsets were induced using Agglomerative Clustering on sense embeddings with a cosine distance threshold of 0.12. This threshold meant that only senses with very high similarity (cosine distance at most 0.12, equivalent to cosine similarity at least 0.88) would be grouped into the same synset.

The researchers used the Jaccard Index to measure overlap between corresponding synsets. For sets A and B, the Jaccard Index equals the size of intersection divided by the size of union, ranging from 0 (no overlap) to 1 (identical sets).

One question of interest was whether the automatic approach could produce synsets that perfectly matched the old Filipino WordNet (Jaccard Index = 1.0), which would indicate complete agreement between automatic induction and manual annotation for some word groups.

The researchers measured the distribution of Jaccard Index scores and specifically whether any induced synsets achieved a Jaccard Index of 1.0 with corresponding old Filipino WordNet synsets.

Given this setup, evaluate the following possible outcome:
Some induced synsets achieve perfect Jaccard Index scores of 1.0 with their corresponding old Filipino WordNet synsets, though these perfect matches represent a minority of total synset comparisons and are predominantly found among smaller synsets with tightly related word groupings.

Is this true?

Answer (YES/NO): NO